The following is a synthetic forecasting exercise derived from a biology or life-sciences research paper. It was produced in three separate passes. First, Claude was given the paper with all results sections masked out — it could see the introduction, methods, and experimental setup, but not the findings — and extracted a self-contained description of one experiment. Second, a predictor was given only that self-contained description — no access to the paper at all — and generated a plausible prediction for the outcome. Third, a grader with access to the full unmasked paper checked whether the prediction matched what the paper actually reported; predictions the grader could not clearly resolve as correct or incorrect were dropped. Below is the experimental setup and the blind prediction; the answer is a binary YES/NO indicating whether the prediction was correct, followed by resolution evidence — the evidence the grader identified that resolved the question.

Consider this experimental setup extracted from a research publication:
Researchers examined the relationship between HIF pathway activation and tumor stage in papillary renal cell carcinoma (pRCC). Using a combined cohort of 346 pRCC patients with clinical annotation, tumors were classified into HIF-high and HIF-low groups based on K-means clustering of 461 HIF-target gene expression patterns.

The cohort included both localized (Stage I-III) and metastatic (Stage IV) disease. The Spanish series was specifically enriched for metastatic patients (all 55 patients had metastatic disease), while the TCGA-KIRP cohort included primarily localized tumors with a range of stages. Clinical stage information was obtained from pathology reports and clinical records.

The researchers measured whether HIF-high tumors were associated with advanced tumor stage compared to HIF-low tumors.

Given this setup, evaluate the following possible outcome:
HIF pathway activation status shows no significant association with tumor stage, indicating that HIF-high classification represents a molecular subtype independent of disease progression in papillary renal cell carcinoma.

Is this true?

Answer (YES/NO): NO